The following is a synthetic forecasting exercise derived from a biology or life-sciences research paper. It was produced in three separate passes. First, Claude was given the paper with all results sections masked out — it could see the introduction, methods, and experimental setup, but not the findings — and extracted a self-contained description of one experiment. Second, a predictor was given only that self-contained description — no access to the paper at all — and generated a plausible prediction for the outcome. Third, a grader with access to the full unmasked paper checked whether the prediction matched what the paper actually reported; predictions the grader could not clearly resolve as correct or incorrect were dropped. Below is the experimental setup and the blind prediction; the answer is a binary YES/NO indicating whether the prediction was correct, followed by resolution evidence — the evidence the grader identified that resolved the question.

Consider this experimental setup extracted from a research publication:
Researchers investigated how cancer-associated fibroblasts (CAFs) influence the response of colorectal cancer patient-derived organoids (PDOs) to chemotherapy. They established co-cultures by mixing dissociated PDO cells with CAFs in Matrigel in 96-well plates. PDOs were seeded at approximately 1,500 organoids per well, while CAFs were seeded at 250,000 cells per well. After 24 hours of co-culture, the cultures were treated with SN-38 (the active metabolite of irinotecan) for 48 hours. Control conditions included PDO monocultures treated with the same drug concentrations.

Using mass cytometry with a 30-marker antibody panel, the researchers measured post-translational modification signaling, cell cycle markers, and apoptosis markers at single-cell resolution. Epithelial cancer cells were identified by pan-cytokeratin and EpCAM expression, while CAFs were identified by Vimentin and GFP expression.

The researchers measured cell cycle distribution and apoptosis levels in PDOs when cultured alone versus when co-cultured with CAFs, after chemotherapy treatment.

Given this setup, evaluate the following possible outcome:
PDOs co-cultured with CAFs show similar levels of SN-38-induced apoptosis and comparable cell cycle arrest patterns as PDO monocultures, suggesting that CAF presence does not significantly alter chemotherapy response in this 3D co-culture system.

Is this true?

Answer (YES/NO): NO